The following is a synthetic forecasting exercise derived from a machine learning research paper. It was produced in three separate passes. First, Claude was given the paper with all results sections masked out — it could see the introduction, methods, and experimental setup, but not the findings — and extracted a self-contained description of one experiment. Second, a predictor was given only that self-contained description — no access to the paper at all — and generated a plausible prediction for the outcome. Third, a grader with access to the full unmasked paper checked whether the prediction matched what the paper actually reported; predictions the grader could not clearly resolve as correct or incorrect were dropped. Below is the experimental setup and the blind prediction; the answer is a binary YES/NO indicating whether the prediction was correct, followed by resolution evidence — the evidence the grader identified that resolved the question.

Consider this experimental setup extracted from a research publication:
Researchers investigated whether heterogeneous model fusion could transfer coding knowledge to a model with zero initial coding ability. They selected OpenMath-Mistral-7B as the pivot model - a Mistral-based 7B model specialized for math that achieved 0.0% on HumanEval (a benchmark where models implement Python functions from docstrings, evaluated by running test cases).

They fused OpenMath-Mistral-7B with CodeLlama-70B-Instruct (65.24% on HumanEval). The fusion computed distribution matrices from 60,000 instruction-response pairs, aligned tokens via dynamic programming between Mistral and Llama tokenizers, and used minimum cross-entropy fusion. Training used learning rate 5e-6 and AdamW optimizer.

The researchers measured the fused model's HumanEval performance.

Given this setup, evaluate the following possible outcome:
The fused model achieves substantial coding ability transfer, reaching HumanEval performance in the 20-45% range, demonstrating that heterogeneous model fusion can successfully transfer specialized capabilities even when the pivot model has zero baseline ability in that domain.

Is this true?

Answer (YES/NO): NO